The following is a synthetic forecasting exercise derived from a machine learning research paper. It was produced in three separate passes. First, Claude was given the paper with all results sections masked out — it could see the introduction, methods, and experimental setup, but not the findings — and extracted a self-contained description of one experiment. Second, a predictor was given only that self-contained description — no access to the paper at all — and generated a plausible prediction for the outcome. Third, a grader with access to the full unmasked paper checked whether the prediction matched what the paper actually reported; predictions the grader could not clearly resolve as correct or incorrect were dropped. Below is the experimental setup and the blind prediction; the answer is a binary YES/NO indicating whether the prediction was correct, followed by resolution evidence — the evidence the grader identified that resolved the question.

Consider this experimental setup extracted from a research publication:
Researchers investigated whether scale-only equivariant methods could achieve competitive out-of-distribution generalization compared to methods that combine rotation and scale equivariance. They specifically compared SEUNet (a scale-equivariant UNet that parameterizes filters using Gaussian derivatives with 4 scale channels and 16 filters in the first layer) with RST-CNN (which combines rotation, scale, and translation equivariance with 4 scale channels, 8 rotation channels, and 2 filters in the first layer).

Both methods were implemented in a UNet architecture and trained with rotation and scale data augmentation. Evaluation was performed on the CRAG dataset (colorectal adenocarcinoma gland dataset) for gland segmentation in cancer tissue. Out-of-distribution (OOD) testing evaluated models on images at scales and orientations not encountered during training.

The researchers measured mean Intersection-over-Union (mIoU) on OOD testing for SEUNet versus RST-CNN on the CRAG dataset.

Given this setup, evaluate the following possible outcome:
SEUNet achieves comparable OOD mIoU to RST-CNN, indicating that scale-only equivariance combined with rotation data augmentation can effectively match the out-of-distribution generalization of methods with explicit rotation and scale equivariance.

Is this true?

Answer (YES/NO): NO